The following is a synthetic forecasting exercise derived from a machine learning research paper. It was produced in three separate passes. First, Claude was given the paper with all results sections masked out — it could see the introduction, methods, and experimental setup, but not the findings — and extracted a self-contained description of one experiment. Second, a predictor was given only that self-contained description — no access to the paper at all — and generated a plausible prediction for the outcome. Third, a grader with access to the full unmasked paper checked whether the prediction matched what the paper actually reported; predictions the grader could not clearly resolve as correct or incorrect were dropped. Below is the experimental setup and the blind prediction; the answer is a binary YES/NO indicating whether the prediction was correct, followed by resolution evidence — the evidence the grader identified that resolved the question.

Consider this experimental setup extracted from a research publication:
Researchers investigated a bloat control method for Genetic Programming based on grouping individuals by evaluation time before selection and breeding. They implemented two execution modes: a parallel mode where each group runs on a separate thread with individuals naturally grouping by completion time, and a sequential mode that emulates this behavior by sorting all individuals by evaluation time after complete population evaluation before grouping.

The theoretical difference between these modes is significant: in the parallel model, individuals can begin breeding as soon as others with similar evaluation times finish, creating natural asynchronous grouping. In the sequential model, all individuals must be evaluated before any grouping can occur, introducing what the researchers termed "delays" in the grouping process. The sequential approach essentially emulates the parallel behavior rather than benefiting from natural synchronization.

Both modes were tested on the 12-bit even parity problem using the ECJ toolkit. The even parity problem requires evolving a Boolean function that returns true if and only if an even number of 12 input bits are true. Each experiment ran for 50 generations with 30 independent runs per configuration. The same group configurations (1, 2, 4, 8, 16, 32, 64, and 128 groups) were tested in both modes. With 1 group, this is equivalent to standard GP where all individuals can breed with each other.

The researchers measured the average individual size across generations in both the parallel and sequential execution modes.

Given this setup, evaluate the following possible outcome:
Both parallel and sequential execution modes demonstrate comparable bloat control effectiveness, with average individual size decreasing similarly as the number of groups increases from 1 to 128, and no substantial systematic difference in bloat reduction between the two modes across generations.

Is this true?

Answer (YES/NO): YES